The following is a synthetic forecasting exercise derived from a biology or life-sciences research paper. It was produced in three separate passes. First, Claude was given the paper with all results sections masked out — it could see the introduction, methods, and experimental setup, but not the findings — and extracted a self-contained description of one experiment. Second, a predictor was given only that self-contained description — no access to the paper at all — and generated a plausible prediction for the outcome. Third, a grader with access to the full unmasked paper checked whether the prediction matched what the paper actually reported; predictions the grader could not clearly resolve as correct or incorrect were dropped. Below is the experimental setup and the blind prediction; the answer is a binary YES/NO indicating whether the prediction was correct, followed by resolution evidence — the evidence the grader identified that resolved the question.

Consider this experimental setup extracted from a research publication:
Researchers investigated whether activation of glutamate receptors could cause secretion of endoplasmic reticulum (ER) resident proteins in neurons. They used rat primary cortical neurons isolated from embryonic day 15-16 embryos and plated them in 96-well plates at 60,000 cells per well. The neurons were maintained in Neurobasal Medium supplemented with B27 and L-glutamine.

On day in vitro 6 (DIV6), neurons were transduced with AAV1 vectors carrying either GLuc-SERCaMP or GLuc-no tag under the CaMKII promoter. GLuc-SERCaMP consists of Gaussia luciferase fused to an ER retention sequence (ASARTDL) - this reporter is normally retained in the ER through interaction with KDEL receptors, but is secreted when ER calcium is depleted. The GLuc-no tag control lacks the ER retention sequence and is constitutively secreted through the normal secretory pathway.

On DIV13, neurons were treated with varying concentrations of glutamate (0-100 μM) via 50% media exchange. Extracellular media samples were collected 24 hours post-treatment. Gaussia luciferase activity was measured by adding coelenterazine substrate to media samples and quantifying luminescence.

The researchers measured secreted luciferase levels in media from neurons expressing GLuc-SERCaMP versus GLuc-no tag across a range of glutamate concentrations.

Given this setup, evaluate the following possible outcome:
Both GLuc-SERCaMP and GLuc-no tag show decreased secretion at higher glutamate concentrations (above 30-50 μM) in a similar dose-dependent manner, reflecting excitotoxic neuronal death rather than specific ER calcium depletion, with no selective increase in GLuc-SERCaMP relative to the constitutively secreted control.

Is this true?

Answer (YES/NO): NO